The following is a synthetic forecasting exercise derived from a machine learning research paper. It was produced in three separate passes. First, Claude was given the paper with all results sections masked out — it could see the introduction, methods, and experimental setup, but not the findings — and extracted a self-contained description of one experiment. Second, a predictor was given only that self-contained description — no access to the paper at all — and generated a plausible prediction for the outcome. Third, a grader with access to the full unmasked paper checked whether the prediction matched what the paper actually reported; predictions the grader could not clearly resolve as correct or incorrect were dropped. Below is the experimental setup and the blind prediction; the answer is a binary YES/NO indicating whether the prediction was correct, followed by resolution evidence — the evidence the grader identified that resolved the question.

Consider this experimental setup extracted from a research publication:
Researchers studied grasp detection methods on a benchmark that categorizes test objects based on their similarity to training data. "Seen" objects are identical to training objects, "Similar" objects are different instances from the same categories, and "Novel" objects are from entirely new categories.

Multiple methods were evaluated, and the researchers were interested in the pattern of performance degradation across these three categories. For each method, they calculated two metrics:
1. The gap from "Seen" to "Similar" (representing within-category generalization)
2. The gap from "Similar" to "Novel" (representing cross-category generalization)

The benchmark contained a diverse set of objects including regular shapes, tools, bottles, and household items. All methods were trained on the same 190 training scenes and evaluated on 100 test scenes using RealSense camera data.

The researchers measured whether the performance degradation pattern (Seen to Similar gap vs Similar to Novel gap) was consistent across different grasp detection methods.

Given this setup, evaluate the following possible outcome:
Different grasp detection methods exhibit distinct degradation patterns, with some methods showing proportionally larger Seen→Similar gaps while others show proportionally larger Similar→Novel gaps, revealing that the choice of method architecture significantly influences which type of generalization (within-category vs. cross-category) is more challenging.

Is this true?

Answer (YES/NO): NO